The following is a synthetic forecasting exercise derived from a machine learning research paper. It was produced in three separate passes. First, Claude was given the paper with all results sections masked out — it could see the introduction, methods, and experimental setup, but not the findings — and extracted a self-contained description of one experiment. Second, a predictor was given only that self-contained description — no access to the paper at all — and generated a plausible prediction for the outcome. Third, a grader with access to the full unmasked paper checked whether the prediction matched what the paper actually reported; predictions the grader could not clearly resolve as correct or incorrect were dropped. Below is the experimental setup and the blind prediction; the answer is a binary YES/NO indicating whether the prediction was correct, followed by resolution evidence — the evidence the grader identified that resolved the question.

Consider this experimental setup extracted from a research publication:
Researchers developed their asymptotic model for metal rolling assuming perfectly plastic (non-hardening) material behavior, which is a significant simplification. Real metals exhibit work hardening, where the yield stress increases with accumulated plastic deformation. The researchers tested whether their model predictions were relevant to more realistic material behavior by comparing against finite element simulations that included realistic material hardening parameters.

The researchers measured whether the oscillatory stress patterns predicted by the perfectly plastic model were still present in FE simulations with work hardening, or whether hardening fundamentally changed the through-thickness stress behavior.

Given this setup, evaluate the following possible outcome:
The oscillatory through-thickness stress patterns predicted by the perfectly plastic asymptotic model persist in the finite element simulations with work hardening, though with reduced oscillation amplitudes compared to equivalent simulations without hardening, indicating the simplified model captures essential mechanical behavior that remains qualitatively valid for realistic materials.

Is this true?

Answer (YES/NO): NO